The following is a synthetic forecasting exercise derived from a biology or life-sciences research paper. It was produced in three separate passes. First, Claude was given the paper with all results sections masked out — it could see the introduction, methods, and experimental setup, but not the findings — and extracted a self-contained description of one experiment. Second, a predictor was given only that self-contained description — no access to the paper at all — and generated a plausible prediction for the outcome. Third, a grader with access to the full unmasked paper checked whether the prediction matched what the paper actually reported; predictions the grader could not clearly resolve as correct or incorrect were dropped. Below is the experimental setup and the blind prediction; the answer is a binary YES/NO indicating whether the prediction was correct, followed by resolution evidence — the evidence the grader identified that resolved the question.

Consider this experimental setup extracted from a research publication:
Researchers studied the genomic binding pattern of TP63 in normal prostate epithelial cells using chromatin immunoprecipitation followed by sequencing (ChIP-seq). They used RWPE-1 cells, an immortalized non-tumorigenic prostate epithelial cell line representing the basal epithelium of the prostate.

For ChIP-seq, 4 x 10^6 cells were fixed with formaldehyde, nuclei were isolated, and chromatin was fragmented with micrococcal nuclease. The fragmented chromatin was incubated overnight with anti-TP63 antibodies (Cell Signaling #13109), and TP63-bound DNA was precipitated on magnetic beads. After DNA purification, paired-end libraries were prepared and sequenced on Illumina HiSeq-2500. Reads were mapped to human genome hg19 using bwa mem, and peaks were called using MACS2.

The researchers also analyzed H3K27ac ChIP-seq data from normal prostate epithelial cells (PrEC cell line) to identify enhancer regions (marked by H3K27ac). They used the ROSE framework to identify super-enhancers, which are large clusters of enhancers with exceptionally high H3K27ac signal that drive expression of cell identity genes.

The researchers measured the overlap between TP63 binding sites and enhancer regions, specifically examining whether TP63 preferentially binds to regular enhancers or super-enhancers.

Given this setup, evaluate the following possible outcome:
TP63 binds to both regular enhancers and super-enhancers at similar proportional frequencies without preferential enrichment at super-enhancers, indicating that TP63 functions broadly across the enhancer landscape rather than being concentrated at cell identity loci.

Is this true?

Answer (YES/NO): NO